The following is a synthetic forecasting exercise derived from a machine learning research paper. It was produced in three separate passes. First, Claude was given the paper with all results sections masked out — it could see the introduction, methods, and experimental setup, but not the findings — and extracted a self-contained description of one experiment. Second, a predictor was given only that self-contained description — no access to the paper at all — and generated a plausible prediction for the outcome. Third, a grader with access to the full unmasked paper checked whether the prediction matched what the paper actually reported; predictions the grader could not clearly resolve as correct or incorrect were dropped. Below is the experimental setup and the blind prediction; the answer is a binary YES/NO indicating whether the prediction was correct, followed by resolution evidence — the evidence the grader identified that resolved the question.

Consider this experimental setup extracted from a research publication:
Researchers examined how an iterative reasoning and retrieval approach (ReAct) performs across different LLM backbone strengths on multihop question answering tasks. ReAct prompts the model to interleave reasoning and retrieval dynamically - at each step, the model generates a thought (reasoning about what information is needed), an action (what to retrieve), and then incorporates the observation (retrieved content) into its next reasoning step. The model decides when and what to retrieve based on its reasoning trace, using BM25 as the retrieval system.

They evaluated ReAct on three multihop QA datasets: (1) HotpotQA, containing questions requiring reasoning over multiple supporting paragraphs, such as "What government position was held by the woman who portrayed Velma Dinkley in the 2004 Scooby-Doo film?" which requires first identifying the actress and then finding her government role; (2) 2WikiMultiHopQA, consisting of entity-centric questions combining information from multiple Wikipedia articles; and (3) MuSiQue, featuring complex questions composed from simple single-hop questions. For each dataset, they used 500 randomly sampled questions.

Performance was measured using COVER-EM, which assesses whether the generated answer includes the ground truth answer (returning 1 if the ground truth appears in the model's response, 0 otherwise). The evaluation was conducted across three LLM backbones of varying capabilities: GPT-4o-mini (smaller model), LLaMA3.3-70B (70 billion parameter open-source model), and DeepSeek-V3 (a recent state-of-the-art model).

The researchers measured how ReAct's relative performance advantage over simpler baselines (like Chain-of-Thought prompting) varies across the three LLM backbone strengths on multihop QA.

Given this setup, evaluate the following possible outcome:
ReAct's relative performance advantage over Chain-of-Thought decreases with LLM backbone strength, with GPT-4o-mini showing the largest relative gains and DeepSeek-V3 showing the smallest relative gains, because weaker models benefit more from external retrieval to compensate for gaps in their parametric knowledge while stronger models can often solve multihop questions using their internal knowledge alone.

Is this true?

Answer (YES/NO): NO